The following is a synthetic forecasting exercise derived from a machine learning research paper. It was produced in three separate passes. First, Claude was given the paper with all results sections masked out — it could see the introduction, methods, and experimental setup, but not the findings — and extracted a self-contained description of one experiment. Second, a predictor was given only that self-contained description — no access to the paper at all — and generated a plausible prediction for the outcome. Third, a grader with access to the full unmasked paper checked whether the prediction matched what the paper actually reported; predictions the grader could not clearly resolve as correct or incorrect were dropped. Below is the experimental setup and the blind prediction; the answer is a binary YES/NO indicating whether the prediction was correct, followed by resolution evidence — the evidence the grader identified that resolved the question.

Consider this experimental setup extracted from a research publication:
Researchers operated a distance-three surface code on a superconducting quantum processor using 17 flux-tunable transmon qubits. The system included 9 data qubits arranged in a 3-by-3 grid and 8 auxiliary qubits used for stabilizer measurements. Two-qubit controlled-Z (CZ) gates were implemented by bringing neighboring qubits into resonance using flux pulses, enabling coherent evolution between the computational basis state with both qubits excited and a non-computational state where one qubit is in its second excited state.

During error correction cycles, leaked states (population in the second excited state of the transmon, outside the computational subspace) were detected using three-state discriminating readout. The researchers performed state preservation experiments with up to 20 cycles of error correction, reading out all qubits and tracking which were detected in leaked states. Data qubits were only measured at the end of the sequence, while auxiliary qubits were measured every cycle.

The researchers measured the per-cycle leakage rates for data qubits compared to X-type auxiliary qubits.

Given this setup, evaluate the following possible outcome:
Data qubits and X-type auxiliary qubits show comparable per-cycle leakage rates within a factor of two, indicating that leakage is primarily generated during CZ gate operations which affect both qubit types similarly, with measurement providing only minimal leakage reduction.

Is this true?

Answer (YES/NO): NO